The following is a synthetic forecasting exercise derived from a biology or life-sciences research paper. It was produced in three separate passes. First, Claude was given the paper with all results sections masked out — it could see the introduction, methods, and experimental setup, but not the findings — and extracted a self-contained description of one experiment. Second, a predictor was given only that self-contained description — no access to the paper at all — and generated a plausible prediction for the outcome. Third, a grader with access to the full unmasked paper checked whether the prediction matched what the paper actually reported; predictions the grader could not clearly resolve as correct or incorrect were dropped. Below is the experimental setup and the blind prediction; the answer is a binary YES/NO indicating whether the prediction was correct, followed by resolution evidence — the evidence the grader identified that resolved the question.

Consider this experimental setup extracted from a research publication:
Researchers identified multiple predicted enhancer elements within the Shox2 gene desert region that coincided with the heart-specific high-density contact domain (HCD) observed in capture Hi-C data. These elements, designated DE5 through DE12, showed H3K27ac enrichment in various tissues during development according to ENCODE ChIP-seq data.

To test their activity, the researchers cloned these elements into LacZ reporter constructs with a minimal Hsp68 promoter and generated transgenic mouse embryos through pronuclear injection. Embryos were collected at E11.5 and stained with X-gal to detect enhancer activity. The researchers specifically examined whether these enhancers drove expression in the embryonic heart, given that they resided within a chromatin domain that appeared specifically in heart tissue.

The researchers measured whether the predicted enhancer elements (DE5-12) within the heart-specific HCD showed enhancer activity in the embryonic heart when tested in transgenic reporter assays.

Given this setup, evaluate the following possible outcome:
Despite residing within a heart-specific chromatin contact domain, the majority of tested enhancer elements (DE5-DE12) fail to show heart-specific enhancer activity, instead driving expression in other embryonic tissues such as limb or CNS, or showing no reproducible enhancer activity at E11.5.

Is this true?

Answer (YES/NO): YES